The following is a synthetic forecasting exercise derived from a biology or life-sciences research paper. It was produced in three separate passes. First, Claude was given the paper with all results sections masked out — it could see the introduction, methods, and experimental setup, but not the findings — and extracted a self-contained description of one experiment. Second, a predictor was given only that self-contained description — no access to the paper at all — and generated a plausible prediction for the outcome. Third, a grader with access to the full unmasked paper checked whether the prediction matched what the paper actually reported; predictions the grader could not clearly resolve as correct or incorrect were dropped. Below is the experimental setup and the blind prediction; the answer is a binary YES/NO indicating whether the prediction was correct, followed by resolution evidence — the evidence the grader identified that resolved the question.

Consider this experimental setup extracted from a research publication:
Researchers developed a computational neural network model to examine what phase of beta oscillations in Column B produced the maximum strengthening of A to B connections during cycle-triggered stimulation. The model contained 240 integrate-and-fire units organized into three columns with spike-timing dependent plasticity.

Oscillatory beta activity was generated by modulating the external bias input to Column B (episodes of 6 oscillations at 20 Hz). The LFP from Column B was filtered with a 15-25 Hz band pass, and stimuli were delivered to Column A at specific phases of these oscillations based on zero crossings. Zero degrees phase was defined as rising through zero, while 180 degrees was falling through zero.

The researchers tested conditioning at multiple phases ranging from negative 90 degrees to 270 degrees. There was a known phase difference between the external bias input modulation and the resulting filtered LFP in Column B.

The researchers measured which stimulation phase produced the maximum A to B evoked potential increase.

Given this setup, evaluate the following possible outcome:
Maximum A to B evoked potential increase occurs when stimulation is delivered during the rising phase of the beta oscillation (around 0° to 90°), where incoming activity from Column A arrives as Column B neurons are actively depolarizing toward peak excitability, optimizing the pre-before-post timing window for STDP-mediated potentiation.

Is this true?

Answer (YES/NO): NO